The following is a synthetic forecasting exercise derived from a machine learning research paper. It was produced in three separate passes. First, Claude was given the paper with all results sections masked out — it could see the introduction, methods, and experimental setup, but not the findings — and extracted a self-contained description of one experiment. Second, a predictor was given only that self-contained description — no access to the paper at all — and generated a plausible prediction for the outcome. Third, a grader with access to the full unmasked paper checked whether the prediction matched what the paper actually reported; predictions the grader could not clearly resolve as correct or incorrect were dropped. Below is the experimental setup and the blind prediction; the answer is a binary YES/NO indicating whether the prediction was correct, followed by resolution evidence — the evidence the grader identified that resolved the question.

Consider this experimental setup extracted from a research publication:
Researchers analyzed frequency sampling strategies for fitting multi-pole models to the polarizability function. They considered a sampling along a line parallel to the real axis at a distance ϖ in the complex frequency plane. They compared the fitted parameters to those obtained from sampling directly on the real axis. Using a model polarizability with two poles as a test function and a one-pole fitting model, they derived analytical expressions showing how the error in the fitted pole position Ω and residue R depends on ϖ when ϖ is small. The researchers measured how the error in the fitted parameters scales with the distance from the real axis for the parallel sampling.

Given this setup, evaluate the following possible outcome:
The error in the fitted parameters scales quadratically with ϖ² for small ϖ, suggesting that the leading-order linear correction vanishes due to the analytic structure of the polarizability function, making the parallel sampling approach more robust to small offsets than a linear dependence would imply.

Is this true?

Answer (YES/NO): NO